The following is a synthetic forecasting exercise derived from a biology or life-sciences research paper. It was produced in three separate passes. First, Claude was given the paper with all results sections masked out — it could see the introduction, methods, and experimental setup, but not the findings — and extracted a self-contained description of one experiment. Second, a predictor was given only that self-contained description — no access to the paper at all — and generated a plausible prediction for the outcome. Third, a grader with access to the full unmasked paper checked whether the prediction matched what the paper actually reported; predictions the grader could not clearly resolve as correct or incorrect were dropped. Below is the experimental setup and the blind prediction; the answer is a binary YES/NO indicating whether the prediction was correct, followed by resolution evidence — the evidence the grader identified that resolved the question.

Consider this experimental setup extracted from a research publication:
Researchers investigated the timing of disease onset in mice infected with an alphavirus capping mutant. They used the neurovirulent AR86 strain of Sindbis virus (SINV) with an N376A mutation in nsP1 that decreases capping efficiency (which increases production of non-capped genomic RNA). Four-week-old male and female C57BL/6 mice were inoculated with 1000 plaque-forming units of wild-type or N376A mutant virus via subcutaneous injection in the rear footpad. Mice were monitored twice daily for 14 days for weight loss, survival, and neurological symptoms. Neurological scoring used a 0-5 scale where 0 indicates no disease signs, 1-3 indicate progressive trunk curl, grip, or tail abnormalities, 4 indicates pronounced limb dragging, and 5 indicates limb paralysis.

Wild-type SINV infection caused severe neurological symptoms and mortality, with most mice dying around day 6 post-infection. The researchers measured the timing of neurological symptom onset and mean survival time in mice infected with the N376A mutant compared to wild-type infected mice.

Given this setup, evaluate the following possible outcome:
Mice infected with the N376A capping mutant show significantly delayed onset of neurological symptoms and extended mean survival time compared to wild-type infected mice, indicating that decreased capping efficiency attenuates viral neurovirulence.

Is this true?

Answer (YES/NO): NO